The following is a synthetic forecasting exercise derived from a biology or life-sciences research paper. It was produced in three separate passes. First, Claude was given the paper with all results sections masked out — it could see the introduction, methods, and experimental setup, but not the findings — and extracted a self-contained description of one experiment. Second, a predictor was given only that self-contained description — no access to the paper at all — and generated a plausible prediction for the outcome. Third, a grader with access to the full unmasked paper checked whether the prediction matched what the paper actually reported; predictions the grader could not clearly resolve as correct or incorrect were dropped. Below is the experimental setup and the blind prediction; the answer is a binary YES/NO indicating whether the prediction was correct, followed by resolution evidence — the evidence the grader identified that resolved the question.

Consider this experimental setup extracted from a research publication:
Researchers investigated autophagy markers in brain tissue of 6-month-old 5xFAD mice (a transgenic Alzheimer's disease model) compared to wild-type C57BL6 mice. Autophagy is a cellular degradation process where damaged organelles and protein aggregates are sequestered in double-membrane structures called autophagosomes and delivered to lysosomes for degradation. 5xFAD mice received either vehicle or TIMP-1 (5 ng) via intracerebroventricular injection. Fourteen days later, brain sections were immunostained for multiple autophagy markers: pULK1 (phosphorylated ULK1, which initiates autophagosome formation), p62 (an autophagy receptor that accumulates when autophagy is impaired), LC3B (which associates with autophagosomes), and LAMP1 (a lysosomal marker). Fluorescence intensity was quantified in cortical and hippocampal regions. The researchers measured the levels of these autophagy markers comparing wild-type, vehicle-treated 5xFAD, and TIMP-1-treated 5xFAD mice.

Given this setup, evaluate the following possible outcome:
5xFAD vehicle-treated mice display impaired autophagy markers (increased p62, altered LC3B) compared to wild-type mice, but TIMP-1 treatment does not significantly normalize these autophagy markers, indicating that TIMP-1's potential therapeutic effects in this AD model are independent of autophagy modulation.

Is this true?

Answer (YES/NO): NO